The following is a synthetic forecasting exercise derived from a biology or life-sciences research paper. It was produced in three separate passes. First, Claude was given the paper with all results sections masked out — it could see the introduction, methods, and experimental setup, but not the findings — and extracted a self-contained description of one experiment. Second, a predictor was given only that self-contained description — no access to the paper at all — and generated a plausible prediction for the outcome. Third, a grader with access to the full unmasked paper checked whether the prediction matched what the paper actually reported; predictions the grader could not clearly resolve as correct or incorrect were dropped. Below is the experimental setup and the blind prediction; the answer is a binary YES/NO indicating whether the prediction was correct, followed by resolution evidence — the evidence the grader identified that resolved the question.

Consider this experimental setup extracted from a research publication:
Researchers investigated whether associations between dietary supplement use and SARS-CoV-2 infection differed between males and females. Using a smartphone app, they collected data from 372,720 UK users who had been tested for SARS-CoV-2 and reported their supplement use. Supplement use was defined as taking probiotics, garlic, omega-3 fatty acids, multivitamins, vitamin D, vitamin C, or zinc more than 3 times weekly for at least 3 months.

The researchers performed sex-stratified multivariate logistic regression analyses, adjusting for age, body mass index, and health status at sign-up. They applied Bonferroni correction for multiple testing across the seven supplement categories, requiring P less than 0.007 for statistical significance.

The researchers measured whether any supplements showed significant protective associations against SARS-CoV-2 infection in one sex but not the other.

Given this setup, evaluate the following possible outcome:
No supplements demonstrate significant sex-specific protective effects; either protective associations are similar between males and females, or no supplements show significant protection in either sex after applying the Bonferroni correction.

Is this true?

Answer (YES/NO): NO